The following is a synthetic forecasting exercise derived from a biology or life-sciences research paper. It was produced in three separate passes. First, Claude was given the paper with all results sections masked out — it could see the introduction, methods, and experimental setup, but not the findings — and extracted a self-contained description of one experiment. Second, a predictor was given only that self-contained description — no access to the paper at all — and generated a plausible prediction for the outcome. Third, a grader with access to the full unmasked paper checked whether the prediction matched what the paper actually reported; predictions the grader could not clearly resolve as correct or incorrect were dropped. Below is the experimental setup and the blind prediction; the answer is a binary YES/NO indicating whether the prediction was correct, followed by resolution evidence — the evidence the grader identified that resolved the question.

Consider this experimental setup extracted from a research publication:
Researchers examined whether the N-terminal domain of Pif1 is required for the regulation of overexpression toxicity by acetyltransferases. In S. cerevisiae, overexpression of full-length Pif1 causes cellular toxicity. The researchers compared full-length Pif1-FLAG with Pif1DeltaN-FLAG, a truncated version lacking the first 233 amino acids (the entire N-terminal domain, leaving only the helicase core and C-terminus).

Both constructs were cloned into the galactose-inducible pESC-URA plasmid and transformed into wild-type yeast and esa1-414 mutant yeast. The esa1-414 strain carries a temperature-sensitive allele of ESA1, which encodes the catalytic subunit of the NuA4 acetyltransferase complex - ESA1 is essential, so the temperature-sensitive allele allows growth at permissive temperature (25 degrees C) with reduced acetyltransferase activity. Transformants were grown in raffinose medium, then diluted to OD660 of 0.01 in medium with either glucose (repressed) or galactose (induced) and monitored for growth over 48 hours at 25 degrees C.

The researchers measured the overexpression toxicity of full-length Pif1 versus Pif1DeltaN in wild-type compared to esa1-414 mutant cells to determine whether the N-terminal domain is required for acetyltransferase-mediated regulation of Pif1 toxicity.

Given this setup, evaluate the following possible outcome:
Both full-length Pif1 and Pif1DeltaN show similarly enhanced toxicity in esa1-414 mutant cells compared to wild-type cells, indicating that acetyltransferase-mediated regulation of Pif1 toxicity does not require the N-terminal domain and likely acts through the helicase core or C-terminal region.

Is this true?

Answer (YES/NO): NO